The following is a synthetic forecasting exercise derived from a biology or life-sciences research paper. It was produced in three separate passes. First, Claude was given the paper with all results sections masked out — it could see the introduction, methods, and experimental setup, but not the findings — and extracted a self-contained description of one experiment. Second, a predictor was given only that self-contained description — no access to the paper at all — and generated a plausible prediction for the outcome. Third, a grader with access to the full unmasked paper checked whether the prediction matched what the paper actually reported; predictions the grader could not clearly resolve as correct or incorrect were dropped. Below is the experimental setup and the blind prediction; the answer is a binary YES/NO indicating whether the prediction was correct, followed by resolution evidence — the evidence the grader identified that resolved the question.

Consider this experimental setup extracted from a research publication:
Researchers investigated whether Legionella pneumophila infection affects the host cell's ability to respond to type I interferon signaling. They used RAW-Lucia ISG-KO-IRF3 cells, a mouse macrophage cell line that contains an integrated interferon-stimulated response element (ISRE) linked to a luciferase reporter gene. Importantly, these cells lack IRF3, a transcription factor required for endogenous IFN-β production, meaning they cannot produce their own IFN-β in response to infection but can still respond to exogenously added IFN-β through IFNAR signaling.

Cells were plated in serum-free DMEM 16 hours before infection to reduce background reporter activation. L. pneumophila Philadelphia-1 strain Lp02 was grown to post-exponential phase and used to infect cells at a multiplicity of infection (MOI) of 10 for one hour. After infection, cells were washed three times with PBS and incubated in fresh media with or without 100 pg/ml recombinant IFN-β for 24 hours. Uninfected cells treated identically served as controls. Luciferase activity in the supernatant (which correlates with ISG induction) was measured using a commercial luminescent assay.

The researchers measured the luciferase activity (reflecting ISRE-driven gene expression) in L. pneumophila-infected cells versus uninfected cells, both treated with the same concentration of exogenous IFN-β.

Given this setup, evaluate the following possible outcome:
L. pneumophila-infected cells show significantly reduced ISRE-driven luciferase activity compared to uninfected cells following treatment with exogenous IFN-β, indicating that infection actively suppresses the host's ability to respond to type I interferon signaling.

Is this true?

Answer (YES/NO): YES